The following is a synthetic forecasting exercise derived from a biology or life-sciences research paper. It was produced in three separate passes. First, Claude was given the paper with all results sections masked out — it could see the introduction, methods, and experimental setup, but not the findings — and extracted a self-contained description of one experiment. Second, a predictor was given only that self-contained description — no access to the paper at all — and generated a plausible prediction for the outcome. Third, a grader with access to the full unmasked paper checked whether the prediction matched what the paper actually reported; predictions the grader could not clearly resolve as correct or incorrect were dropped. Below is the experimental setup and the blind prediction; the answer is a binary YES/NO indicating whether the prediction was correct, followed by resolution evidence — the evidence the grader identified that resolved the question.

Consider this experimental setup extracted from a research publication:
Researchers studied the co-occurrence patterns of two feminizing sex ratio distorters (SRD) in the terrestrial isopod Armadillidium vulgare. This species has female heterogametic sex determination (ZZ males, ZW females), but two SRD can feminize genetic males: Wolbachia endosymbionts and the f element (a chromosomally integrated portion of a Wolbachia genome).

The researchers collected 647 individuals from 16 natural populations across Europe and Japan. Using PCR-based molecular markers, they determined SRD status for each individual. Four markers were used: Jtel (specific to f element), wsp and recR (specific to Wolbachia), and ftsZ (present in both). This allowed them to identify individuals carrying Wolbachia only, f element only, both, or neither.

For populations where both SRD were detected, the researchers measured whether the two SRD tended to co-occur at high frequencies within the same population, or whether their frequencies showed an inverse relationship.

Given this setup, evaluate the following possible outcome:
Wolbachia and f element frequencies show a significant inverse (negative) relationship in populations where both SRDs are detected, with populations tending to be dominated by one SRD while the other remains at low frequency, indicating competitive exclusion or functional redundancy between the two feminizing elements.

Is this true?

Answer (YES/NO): YES